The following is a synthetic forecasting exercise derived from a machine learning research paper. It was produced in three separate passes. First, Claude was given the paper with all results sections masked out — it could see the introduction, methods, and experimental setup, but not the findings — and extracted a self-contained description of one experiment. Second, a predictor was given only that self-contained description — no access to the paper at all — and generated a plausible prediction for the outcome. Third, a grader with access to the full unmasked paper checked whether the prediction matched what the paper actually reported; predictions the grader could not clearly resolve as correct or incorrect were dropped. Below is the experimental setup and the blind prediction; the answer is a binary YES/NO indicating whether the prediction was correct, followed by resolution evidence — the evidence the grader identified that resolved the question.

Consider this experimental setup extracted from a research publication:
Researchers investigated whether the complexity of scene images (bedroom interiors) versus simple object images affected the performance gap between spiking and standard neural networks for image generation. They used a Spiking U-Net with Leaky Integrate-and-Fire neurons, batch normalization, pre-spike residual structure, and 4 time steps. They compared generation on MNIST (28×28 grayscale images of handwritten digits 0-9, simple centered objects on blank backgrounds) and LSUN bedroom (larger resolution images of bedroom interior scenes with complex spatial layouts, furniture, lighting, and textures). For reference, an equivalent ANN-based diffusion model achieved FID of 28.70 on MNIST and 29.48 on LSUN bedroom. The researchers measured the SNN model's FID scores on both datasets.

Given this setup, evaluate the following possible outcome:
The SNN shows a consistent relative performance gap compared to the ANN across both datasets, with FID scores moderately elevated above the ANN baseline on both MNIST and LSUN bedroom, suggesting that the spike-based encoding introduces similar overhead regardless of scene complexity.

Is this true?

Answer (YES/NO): NO